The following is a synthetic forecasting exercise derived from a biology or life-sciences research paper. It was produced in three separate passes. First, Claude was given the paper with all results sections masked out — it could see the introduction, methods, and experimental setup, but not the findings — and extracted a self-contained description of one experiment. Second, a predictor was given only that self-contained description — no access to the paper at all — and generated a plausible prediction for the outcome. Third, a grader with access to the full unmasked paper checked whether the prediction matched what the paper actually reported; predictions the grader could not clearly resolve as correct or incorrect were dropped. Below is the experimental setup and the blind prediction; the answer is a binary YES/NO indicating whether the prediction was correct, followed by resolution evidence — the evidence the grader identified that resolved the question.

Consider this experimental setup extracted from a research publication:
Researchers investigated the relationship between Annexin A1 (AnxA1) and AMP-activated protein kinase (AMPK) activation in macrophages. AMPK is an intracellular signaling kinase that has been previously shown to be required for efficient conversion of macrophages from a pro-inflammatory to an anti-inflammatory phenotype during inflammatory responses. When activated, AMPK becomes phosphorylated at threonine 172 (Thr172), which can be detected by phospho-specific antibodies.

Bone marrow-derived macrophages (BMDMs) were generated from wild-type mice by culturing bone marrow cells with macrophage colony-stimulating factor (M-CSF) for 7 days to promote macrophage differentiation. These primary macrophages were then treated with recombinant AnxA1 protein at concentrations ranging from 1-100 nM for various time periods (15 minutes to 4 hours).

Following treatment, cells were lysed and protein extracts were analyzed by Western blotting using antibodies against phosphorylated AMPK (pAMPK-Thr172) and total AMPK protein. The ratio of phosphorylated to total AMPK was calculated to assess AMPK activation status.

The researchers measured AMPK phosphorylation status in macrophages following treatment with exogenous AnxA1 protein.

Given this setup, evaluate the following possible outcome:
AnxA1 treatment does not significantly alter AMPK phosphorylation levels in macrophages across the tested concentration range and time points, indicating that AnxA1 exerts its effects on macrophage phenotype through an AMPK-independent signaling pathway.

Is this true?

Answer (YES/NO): NO